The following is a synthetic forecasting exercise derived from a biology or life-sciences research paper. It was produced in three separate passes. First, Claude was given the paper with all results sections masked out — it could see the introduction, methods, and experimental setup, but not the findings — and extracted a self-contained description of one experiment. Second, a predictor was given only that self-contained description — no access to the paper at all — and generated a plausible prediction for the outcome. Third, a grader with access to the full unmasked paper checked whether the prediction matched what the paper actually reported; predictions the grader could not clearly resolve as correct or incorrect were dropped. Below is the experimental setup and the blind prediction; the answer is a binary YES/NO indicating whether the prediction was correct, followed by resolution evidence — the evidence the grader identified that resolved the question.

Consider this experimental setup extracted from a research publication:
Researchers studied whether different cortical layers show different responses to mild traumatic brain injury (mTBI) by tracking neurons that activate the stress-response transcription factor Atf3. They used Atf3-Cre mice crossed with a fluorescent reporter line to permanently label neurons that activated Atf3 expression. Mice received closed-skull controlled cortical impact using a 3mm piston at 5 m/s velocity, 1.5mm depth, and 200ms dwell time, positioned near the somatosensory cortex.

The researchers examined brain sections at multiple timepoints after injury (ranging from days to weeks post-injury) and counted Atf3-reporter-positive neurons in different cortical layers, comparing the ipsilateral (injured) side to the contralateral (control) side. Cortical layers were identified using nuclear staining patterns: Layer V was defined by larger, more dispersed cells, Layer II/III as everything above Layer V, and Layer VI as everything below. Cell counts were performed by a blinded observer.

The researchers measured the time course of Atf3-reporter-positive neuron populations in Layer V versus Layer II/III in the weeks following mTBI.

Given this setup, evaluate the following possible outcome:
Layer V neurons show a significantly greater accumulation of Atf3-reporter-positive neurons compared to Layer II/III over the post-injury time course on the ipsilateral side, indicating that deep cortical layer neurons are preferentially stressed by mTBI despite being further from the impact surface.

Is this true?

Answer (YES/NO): NO